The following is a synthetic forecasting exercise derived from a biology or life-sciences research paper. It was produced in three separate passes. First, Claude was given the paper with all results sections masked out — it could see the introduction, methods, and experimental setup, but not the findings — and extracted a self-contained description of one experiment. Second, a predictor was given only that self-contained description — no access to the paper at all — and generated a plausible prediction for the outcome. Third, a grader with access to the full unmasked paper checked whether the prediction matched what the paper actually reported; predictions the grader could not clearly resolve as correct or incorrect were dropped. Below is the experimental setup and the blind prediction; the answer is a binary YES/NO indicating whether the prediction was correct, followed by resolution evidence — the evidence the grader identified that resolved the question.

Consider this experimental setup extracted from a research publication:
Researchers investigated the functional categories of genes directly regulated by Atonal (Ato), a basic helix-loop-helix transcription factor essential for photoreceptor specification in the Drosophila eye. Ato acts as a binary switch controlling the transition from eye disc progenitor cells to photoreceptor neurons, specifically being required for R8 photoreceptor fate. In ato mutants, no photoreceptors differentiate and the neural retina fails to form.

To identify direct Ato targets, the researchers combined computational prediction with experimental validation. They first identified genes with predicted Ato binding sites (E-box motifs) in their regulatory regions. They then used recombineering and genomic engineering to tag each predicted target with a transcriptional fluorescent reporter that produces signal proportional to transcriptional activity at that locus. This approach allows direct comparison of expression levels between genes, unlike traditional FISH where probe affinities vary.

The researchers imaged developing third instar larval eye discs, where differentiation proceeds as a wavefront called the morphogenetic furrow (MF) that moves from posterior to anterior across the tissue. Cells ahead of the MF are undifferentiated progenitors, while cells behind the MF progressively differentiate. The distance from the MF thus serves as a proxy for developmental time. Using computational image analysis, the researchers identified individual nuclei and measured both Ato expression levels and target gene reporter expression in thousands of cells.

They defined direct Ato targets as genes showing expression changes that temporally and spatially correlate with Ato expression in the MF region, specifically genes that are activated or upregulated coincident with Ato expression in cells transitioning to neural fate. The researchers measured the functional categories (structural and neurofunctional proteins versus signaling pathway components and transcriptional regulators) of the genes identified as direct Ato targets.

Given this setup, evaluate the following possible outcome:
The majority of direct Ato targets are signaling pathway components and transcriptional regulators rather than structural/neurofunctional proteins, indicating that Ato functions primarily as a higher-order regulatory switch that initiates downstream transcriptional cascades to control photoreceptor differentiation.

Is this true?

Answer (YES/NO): YES